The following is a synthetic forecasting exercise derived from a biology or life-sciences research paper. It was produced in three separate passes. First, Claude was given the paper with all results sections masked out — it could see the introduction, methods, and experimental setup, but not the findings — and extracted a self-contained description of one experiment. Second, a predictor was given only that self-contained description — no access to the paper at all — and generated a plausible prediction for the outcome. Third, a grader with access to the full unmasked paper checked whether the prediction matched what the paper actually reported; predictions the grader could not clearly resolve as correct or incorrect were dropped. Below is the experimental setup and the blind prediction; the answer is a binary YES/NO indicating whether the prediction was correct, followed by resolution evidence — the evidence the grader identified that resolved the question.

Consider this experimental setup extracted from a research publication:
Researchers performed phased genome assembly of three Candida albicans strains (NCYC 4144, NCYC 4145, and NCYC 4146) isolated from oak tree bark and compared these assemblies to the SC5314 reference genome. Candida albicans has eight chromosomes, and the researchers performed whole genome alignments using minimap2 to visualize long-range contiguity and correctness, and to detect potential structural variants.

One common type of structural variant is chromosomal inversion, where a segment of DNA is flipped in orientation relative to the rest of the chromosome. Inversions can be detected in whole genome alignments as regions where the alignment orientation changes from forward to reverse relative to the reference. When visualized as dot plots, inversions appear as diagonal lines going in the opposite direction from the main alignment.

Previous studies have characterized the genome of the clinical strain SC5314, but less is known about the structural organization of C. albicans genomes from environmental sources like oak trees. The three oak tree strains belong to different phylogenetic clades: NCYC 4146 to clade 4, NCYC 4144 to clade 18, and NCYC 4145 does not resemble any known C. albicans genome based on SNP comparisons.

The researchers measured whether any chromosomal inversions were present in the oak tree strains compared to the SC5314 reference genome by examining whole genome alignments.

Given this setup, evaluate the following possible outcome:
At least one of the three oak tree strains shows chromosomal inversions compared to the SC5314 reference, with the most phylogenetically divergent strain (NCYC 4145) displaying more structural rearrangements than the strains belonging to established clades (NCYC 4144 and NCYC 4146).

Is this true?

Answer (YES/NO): YES